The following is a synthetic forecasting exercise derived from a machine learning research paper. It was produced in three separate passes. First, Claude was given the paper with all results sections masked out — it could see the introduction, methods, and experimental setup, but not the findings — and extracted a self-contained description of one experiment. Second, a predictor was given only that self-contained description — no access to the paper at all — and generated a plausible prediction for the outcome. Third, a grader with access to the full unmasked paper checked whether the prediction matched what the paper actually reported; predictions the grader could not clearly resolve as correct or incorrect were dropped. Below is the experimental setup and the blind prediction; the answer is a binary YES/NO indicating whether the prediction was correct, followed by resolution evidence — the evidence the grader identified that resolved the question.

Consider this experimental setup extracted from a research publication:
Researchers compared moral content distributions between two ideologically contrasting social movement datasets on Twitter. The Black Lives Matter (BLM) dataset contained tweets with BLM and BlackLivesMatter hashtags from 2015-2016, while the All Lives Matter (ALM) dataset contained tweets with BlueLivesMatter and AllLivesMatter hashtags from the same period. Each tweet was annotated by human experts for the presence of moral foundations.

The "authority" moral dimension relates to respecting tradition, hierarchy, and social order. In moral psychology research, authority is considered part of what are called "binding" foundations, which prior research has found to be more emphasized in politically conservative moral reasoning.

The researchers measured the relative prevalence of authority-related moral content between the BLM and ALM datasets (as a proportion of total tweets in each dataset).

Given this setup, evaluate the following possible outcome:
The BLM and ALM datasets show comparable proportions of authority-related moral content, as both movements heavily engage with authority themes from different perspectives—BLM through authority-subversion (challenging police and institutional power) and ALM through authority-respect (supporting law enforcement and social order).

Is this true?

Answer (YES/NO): NO